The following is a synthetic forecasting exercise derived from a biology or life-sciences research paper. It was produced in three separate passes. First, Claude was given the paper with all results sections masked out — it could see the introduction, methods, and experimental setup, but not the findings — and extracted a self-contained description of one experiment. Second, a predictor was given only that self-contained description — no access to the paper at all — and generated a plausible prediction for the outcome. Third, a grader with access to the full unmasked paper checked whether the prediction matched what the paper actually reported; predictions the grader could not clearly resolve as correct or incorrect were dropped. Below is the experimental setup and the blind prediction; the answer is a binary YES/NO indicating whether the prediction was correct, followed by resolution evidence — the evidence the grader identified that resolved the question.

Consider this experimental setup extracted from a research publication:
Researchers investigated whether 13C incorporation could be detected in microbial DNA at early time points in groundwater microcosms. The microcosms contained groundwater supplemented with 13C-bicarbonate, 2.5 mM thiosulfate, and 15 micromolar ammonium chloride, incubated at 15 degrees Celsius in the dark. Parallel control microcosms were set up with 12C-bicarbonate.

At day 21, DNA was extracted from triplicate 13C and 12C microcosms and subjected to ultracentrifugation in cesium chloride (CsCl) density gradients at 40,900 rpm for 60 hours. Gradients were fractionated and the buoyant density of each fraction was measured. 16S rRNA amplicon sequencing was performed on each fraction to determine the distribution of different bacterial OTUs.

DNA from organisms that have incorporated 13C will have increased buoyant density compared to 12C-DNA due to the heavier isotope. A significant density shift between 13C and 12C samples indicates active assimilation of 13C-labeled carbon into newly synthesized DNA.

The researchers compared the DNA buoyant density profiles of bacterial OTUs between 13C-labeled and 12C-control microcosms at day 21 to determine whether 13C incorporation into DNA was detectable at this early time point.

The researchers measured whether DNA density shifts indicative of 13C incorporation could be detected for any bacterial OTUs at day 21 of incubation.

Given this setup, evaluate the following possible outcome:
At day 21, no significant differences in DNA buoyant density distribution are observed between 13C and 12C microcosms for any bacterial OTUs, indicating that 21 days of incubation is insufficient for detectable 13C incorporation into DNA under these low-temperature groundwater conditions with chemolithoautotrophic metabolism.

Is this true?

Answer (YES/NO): NO